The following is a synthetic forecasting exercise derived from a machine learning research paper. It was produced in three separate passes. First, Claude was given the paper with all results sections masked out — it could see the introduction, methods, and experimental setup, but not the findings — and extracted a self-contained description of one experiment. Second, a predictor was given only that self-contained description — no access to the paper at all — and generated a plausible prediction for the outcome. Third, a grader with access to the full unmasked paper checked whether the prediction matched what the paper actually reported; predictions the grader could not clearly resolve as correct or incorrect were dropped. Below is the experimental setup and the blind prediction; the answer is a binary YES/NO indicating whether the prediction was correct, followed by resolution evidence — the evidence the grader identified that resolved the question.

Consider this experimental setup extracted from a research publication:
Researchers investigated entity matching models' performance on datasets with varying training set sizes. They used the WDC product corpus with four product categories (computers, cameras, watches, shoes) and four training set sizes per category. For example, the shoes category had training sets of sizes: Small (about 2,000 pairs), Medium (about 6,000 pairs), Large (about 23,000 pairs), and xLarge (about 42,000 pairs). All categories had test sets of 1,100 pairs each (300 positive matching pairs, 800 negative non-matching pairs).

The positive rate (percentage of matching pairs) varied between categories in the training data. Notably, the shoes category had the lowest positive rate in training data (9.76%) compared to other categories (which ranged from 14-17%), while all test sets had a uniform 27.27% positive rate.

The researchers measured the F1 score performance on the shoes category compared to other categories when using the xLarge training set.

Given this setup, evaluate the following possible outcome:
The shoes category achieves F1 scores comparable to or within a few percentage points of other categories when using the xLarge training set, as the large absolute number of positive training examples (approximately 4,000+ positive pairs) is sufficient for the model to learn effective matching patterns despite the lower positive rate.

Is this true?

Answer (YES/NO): NO